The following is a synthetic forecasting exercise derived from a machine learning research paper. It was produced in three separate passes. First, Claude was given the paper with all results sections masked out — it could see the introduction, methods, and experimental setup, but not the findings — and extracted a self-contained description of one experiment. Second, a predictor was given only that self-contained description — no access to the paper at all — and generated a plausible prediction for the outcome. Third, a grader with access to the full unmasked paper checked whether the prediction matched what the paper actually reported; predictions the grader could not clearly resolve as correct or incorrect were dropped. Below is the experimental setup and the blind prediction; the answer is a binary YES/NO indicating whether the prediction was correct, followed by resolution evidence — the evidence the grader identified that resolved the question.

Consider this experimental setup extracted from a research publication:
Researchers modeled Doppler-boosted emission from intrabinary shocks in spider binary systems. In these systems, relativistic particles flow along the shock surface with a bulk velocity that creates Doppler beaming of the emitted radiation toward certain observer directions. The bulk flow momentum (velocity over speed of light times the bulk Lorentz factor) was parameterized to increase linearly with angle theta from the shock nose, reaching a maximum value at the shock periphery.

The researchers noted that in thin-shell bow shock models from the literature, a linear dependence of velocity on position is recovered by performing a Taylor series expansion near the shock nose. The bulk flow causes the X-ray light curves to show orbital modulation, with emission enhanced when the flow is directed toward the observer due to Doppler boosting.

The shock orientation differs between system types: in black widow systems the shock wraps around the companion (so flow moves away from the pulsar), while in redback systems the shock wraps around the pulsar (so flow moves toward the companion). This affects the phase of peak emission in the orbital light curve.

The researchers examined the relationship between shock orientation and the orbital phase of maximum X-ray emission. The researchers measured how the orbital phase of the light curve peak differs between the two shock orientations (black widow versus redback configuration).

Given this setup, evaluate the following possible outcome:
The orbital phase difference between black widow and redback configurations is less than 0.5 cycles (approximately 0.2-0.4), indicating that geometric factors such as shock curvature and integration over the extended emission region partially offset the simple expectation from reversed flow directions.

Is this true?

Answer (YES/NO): NO